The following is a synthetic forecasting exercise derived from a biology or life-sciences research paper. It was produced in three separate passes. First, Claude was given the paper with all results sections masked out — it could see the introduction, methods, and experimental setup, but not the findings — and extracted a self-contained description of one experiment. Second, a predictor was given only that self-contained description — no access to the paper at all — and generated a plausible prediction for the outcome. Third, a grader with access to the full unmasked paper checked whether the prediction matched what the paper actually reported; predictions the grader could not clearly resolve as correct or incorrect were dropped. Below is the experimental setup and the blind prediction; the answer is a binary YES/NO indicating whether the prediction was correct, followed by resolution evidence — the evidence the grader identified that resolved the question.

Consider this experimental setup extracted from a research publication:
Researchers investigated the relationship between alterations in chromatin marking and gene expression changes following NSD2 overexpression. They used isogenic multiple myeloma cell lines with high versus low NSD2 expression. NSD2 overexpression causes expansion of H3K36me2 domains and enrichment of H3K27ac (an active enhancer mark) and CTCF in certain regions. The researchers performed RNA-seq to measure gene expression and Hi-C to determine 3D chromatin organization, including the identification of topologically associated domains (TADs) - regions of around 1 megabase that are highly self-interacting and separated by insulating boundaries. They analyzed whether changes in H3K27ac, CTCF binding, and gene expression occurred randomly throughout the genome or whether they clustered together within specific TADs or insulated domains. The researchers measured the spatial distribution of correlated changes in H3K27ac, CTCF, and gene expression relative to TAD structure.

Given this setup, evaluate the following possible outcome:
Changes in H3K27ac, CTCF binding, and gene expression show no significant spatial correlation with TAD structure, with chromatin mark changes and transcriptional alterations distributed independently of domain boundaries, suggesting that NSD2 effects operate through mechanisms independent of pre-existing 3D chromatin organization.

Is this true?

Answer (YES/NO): NO